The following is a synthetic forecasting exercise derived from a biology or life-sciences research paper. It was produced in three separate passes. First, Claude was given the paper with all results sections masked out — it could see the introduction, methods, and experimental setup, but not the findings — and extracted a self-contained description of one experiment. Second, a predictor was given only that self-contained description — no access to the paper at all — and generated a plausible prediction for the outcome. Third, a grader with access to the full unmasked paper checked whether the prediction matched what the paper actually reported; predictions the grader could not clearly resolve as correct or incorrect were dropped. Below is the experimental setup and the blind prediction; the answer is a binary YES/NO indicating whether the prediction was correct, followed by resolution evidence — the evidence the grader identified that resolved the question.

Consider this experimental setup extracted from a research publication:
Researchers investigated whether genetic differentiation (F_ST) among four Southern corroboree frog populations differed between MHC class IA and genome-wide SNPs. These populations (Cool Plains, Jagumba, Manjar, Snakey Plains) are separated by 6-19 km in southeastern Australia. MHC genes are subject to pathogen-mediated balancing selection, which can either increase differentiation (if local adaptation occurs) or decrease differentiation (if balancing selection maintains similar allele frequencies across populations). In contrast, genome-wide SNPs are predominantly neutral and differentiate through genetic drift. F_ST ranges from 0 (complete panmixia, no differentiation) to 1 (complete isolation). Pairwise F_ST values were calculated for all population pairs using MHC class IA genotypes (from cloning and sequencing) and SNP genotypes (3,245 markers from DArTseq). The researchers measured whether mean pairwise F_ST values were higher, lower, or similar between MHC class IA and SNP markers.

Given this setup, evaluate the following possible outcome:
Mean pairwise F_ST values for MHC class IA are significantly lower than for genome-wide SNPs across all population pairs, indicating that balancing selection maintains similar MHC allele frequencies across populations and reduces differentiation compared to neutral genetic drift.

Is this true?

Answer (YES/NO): YES